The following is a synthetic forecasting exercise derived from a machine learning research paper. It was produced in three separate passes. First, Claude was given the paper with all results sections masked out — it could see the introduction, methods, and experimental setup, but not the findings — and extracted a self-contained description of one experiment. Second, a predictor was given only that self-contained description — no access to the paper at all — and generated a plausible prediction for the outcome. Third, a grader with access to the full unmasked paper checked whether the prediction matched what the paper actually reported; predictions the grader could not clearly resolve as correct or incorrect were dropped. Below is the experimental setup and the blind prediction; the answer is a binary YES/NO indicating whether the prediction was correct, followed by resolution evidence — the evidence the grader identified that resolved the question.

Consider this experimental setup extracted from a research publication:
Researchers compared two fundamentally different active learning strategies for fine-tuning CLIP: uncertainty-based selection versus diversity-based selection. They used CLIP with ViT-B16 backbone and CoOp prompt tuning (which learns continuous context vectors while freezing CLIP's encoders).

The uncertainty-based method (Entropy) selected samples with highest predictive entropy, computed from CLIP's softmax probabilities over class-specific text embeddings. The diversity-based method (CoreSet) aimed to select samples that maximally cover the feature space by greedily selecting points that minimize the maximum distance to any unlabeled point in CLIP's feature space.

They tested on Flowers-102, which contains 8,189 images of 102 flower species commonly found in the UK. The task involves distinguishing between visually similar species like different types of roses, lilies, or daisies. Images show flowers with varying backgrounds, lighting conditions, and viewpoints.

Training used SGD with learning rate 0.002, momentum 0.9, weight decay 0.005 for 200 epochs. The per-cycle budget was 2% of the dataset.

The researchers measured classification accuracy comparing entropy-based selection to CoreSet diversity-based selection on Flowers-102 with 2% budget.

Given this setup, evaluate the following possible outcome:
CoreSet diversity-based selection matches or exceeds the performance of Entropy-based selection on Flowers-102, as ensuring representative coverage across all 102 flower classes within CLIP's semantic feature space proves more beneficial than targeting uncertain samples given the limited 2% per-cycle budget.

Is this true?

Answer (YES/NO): NO